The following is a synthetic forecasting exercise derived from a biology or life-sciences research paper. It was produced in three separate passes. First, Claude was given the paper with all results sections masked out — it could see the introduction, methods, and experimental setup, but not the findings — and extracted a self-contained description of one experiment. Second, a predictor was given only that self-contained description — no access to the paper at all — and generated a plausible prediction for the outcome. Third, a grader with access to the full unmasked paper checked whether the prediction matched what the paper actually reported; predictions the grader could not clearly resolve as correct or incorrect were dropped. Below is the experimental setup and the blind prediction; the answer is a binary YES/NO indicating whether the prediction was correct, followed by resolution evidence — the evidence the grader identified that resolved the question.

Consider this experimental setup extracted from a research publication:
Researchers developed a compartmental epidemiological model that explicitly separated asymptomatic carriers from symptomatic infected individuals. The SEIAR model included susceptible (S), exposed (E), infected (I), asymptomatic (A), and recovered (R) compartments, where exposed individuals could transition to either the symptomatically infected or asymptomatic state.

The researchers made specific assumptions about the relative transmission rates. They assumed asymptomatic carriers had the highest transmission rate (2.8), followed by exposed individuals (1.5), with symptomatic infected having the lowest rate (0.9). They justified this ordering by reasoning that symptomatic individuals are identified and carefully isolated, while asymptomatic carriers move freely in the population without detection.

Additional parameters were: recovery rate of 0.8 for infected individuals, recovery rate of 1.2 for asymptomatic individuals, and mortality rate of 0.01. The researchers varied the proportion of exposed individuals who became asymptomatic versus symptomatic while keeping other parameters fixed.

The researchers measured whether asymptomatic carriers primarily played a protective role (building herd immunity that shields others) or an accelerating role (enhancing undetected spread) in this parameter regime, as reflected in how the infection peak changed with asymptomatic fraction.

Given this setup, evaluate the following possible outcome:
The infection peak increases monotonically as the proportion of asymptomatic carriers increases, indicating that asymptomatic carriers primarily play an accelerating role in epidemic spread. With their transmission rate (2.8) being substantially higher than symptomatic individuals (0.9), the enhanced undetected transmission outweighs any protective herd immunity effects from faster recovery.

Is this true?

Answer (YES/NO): NO